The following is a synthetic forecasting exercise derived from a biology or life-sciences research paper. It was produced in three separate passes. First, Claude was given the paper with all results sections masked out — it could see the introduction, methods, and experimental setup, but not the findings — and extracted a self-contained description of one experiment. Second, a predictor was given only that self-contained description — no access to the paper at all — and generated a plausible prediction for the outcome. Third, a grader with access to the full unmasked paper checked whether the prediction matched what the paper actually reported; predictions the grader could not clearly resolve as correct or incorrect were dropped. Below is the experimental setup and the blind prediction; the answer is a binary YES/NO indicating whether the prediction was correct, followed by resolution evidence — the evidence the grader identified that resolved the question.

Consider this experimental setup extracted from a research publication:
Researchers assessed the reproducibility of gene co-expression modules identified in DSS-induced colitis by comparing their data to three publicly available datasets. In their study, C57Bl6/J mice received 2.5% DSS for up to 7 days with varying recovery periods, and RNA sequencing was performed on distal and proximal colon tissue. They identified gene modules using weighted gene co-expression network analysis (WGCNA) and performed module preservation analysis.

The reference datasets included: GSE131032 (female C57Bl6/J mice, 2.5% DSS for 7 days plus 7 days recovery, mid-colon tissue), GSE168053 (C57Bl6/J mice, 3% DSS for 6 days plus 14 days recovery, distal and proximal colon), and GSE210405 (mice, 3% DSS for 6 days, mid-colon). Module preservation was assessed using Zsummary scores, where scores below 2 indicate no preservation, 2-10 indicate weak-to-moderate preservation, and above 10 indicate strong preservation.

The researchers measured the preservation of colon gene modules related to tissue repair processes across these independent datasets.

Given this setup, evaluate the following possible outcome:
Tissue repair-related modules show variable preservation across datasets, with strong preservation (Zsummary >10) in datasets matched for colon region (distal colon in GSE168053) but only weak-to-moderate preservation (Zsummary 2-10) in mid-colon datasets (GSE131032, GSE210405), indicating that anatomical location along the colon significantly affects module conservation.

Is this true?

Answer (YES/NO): NO